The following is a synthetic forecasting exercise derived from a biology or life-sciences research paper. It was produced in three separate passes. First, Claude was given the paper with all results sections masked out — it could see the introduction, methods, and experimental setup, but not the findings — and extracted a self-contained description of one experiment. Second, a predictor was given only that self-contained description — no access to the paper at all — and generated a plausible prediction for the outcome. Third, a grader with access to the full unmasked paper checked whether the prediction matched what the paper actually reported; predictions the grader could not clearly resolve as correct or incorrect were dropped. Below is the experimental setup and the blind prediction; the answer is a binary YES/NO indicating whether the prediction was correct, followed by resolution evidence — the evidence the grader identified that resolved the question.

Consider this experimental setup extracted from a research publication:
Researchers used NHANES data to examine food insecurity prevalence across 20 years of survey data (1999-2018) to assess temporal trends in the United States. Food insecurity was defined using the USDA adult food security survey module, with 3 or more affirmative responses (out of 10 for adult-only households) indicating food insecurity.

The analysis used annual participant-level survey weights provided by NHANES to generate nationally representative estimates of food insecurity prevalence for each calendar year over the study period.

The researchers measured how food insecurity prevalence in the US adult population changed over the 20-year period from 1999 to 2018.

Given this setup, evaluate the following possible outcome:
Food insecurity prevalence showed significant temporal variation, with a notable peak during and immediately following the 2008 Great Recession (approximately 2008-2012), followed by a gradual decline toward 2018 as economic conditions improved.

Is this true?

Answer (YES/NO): NO